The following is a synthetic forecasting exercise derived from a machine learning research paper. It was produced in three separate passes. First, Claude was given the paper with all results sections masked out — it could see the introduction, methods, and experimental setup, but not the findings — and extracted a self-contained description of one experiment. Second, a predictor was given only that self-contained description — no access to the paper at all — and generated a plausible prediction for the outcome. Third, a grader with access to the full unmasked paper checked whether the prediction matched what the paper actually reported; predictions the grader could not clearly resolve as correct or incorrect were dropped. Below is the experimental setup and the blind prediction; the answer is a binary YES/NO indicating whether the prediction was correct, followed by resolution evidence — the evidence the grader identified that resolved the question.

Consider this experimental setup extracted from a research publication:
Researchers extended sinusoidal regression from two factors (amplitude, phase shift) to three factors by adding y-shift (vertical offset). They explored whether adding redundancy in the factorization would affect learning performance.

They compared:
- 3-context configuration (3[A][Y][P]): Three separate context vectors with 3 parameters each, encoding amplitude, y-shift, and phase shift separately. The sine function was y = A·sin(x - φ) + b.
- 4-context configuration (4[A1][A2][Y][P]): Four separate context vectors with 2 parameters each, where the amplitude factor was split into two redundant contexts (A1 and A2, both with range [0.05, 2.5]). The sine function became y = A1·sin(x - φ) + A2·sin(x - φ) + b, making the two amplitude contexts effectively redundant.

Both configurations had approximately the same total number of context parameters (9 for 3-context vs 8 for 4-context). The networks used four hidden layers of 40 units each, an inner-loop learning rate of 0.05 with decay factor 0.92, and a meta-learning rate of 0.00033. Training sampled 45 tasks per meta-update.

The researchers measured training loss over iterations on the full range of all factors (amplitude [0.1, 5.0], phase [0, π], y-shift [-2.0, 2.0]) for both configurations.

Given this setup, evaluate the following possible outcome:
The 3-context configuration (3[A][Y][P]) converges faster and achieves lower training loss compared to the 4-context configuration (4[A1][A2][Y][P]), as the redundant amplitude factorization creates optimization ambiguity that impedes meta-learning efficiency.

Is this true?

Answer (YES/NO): NO